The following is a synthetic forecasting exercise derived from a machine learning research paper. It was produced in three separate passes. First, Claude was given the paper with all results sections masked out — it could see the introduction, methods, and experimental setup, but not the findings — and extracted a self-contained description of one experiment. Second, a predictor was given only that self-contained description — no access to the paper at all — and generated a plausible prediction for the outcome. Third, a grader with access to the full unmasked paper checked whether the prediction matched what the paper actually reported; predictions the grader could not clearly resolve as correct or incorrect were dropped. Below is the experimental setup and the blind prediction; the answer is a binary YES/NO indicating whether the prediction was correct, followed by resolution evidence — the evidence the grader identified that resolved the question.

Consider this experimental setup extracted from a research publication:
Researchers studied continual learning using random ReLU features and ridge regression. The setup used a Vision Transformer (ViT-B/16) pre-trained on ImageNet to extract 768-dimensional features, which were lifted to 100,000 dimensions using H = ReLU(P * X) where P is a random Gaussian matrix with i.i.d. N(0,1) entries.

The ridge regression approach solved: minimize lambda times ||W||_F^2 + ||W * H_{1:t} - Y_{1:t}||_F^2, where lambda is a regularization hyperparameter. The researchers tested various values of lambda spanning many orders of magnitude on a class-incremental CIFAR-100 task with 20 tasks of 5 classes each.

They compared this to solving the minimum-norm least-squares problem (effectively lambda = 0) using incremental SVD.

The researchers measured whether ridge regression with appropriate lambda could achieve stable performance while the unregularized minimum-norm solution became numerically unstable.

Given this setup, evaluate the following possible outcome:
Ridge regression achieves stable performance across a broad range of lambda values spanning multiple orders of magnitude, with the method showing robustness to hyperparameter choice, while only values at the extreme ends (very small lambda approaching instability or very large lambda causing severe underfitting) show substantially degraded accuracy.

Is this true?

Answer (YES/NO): NO